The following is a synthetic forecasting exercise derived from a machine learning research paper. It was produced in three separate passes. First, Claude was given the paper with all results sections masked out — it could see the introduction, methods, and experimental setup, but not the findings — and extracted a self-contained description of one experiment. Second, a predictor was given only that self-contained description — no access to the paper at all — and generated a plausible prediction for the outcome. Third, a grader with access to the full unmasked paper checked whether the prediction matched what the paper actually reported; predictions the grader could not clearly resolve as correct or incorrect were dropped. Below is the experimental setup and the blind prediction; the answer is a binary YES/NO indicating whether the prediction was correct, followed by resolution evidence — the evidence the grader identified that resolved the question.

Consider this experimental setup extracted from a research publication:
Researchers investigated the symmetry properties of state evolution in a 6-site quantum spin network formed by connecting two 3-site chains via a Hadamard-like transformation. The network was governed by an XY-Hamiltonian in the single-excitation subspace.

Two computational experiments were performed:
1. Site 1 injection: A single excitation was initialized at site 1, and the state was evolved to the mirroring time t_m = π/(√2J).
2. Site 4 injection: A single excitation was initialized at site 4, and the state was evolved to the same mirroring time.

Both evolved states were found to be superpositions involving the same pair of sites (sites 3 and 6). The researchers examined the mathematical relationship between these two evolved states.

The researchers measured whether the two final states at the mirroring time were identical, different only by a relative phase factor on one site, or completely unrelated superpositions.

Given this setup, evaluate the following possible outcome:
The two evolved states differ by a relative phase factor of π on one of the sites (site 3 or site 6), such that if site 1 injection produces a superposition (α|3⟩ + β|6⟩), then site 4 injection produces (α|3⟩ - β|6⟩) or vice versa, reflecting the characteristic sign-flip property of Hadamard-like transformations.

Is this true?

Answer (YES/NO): YES